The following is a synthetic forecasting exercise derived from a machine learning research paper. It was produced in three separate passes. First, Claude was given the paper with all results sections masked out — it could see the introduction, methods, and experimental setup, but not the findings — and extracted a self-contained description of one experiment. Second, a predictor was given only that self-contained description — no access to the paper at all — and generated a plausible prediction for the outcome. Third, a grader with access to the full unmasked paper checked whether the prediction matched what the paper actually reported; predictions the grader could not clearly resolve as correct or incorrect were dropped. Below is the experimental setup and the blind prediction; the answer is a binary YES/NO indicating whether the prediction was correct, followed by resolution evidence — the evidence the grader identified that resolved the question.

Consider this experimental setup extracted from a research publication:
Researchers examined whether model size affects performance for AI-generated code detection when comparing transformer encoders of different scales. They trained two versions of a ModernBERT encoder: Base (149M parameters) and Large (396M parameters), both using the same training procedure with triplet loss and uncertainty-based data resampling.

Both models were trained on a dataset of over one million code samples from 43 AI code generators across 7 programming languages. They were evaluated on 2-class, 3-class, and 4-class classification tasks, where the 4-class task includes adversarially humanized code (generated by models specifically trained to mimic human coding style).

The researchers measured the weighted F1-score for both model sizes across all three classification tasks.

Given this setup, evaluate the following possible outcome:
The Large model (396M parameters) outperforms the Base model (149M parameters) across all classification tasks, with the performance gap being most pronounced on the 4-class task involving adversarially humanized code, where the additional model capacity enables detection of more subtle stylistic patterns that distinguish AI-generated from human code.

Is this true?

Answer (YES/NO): YES